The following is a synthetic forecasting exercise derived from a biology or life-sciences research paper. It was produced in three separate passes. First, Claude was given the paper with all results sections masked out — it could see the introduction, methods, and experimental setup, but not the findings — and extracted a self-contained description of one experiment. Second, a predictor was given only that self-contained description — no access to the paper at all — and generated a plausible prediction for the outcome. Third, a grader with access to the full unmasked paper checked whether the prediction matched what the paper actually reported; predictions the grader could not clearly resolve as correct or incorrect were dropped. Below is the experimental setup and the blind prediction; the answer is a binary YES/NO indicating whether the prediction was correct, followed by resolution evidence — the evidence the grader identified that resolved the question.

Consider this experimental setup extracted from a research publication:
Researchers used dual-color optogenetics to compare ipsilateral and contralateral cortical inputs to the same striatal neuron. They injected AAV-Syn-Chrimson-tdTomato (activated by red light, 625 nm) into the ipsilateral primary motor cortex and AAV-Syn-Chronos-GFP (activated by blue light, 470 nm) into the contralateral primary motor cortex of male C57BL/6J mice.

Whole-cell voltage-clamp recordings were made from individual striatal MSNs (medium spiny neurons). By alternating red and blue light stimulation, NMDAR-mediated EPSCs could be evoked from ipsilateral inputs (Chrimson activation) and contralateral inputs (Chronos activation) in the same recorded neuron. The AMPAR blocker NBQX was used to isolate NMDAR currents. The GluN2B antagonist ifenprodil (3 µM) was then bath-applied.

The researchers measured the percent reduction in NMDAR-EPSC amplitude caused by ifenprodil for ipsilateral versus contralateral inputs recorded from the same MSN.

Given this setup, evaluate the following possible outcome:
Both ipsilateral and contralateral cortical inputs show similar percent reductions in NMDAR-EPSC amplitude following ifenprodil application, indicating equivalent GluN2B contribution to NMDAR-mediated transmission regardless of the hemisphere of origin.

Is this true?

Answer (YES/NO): NO